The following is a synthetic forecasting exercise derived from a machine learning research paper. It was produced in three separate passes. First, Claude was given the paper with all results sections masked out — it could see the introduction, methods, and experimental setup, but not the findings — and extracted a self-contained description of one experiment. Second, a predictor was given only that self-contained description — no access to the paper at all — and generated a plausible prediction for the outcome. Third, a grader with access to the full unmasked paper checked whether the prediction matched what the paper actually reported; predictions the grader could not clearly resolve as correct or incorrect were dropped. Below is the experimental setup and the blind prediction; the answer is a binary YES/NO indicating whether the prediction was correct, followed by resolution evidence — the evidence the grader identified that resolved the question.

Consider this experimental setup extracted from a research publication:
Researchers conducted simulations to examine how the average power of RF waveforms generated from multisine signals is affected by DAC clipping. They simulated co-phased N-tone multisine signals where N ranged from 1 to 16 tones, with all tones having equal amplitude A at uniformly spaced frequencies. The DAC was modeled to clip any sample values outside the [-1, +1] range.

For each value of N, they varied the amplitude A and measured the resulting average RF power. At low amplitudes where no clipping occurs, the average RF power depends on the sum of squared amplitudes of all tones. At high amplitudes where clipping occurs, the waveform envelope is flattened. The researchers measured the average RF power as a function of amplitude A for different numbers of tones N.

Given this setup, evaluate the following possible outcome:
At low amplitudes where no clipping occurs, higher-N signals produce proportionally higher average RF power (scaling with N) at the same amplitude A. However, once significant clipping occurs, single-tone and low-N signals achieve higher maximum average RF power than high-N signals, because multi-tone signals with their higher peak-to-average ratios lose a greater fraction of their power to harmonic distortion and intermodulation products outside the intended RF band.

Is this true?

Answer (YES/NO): NO